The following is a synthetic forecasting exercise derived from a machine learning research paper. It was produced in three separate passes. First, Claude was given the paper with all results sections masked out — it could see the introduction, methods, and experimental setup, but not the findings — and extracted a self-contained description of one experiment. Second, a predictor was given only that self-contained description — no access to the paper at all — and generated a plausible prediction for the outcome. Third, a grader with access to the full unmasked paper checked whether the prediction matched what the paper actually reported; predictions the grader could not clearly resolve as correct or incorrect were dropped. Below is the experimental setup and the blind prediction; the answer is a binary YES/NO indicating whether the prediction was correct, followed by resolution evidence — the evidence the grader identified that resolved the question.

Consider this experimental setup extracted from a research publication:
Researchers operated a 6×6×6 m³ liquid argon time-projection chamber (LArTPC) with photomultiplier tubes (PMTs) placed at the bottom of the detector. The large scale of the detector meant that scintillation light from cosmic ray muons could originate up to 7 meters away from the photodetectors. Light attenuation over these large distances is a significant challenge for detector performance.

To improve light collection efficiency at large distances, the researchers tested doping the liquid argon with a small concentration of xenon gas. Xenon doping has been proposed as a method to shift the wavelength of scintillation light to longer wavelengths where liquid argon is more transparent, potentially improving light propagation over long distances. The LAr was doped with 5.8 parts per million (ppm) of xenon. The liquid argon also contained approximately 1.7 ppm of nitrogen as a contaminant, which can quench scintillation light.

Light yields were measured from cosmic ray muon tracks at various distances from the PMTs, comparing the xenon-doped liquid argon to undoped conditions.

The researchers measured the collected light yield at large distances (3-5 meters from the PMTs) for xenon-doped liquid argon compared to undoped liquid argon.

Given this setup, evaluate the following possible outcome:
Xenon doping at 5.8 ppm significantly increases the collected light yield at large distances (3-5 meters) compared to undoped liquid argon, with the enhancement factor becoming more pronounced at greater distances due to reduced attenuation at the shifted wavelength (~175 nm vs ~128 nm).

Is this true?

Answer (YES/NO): YES